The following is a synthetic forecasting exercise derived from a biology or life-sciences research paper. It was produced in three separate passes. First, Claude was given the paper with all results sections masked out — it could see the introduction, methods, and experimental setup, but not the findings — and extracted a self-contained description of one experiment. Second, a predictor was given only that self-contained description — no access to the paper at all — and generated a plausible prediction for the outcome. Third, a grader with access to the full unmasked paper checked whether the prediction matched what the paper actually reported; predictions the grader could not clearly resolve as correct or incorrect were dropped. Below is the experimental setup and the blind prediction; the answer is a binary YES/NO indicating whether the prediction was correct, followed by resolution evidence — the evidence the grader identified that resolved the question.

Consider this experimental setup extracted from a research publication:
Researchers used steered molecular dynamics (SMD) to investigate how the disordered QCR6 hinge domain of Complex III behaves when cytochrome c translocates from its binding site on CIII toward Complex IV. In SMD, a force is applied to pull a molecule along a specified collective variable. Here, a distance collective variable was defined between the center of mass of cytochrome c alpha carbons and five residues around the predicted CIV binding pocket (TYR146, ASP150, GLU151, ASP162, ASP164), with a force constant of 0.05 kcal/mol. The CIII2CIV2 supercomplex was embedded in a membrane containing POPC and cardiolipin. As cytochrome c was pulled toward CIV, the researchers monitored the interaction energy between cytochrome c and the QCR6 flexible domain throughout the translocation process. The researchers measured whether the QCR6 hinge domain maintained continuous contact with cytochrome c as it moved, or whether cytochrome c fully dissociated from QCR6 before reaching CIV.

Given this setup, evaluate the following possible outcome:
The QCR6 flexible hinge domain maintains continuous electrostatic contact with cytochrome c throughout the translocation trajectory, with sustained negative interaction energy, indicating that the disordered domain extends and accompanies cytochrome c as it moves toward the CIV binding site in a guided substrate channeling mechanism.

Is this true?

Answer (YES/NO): YES